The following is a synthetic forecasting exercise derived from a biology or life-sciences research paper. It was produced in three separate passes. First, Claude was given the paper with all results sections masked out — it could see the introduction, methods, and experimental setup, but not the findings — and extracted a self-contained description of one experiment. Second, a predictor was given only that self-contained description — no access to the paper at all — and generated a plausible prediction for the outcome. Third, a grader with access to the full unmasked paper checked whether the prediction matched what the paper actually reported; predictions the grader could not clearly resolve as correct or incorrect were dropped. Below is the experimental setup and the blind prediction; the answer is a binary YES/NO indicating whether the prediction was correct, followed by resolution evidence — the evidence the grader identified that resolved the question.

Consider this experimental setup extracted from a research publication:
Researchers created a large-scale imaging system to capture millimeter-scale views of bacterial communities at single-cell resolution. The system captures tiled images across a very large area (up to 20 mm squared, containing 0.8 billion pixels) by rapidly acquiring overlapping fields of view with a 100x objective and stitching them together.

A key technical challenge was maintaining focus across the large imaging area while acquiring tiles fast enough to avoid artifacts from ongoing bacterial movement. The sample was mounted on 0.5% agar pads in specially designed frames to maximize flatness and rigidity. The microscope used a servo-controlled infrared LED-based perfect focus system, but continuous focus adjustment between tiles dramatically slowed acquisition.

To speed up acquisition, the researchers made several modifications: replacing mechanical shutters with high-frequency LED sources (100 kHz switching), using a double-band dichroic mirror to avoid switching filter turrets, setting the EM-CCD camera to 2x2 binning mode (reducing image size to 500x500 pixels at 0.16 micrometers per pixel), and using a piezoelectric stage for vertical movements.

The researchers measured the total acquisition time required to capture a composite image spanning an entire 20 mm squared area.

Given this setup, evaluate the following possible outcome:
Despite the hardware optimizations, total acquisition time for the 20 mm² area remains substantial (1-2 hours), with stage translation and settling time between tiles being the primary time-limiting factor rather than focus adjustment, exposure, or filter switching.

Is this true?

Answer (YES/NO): NO